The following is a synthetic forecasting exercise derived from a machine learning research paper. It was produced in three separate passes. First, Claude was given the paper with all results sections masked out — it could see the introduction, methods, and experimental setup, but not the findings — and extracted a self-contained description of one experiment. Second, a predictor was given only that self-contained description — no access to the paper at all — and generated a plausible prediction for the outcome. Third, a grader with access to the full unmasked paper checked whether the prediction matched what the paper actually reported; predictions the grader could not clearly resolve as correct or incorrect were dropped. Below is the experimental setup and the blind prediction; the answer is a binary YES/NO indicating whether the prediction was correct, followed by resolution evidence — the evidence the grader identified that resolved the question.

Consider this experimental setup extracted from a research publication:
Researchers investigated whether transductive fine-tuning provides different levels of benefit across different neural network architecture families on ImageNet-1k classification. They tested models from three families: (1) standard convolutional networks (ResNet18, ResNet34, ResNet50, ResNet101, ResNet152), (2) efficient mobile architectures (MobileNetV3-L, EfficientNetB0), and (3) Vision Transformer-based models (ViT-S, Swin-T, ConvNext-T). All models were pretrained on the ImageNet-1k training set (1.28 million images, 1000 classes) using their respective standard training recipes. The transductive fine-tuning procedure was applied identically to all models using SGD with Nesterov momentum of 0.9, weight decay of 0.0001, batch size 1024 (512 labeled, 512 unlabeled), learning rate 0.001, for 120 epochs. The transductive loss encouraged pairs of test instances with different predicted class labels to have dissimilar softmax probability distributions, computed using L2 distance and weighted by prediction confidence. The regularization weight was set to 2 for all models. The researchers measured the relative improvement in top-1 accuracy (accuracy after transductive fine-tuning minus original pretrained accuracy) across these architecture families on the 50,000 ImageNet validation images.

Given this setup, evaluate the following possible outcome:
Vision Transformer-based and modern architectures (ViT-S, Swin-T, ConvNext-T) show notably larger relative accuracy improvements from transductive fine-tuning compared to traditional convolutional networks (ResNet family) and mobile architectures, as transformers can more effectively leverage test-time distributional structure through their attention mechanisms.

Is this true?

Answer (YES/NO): NO